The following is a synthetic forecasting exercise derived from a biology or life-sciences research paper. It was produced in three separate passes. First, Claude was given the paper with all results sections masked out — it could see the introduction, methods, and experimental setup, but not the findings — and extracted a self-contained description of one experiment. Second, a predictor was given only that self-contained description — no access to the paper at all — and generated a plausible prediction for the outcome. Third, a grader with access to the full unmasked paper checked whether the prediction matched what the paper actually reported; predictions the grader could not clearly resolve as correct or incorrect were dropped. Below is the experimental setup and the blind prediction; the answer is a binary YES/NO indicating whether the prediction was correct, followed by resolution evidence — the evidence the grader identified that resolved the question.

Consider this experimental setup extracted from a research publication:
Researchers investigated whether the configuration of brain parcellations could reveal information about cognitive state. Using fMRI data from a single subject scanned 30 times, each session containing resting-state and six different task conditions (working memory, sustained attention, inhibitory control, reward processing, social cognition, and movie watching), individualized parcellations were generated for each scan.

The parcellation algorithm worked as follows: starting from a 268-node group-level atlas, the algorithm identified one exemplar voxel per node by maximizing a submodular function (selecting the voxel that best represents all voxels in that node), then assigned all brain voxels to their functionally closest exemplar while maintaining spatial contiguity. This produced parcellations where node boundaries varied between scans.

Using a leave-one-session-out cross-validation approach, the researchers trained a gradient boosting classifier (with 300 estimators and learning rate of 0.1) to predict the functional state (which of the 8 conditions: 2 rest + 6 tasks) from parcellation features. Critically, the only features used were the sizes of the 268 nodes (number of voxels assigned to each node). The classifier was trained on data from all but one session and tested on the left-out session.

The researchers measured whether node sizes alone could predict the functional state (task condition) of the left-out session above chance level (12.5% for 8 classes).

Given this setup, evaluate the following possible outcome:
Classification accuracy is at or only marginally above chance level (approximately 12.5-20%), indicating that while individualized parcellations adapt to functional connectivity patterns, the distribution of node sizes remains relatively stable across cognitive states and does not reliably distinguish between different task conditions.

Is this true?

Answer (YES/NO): NO